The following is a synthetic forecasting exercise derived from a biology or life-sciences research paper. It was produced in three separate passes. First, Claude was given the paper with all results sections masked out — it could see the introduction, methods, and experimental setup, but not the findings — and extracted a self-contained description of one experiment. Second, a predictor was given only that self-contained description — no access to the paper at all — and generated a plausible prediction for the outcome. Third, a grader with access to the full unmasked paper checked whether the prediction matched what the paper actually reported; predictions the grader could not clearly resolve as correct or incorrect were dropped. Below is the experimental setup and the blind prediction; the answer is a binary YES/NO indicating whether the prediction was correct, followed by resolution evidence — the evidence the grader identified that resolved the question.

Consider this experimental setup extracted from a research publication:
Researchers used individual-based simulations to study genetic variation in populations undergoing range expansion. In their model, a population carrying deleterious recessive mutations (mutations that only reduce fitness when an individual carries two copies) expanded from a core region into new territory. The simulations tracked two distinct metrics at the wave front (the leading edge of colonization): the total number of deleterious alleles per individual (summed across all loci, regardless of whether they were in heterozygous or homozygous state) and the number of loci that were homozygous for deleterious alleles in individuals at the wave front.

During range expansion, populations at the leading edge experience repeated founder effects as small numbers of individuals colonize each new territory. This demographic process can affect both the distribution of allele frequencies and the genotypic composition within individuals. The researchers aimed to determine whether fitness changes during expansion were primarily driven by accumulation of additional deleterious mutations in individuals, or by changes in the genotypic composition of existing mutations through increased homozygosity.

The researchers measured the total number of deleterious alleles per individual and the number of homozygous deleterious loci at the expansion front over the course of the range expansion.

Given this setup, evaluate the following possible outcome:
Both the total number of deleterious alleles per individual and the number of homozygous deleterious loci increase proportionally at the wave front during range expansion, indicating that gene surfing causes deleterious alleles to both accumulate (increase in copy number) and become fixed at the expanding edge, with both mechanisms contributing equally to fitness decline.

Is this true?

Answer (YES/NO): NO